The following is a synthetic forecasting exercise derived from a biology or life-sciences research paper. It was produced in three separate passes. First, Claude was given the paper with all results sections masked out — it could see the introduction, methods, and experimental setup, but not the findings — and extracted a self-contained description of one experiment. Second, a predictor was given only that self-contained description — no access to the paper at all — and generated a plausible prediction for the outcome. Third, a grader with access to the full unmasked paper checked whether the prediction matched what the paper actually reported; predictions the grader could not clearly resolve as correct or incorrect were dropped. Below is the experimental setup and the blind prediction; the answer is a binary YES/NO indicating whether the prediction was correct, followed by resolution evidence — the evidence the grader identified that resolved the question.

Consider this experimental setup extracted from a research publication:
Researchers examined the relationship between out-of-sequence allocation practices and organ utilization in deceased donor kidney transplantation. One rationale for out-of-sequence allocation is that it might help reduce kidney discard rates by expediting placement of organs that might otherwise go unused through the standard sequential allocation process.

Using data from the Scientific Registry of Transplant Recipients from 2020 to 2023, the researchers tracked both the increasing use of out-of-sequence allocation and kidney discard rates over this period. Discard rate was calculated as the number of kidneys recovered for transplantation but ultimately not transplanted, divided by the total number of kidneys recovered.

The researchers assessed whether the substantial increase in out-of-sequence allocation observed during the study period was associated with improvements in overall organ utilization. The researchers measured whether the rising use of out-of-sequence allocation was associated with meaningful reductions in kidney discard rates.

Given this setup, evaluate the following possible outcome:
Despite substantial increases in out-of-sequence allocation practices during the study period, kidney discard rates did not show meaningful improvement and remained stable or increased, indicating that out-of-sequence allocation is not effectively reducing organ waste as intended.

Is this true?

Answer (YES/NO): YES